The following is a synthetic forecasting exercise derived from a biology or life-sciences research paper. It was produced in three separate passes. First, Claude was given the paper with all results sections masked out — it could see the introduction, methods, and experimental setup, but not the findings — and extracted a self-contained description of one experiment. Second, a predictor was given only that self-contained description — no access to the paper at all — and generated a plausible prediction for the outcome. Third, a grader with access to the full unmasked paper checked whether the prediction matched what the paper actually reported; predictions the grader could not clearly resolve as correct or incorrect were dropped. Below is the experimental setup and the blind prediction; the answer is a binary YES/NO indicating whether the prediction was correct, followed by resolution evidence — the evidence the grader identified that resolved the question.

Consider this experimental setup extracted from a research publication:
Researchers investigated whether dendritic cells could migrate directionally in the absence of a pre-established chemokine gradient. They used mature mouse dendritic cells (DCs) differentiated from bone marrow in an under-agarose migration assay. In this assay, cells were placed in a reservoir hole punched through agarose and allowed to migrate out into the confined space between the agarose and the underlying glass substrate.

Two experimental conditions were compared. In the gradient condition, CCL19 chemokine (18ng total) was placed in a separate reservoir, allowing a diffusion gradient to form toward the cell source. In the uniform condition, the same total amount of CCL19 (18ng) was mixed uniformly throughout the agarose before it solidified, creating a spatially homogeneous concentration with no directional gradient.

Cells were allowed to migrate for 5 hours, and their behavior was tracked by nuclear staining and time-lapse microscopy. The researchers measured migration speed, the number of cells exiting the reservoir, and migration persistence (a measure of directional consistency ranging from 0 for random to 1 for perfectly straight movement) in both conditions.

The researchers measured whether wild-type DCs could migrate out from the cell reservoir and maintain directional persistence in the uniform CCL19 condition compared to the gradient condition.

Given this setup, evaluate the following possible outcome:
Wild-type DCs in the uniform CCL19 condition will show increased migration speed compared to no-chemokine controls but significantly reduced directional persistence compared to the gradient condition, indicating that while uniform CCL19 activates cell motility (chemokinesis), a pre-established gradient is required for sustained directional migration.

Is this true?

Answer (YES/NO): NO